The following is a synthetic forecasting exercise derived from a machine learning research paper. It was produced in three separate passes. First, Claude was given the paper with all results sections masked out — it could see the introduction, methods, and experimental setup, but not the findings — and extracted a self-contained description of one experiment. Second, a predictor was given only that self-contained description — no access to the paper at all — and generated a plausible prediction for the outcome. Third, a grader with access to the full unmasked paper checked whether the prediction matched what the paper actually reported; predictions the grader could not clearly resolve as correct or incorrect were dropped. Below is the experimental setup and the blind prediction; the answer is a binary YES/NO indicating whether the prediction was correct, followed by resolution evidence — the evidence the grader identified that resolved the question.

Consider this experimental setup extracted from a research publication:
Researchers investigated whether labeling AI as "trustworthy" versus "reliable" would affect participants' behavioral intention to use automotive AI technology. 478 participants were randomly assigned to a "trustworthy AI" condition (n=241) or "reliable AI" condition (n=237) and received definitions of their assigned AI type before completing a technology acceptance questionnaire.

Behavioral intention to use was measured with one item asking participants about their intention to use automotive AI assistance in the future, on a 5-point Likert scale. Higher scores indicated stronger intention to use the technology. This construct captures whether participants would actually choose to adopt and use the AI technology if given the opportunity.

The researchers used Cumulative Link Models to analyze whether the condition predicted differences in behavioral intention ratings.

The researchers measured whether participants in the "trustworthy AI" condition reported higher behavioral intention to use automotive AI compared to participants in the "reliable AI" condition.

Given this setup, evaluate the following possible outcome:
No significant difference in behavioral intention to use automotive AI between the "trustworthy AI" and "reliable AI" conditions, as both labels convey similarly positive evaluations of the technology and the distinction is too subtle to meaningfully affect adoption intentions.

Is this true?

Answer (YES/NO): YES